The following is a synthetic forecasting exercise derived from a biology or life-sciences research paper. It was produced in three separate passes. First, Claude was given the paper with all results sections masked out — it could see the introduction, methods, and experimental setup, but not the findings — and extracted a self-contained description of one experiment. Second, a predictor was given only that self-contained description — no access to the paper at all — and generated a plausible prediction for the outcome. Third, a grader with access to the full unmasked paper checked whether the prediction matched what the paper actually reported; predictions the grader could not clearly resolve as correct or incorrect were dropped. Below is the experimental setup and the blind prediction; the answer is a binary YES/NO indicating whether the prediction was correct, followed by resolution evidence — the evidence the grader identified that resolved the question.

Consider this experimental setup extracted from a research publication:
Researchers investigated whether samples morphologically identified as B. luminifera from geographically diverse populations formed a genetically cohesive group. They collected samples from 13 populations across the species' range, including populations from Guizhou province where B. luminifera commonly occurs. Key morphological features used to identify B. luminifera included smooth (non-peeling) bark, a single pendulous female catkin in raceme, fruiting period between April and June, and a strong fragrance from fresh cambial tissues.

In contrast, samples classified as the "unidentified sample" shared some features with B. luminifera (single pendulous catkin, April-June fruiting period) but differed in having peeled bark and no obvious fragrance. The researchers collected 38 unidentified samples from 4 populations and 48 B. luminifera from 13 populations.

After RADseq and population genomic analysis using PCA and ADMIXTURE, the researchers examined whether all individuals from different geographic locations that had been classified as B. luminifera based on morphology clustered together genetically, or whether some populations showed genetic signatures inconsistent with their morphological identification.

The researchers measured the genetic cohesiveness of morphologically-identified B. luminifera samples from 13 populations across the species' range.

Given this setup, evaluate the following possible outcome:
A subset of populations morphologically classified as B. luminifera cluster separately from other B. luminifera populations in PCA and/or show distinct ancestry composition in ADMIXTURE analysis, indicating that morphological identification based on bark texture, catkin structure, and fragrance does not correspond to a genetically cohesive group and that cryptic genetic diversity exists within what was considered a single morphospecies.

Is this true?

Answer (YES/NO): NO